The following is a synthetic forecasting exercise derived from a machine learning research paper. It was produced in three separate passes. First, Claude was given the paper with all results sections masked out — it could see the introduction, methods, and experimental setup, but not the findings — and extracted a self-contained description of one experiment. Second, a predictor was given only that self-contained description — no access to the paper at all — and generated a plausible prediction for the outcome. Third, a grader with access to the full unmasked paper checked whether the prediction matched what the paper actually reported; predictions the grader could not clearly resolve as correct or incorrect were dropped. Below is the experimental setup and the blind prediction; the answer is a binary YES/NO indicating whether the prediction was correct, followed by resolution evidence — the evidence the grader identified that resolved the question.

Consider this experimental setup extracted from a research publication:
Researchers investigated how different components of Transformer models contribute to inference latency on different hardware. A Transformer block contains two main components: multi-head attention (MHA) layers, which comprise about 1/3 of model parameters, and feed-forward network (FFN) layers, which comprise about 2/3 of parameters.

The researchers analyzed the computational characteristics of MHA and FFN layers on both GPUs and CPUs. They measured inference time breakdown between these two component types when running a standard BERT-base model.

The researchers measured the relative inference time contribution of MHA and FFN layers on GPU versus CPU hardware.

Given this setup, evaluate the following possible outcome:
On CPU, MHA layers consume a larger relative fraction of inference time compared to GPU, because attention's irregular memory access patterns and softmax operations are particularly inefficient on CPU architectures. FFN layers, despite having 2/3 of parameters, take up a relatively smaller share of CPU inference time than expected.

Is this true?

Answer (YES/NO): NO